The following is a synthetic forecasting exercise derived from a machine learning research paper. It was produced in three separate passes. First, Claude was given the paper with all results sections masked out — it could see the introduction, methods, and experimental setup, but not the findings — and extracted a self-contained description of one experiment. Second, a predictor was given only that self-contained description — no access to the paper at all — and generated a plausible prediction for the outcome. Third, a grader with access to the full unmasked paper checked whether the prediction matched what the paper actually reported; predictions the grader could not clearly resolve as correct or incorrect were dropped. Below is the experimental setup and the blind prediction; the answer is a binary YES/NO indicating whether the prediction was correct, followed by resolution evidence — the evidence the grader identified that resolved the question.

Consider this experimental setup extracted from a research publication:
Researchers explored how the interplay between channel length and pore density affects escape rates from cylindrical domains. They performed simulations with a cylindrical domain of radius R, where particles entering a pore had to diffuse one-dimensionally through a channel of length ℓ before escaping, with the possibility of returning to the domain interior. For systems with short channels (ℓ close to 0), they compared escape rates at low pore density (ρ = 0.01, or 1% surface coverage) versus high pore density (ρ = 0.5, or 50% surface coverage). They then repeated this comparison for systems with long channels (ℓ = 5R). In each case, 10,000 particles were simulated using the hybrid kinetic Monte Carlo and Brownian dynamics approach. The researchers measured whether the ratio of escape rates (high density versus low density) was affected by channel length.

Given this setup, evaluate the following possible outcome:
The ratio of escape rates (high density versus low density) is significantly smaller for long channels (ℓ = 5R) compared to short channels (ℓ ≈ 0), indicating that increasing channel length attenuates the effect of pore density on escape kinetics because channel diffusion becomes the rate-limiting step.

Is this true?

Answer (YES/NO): YES